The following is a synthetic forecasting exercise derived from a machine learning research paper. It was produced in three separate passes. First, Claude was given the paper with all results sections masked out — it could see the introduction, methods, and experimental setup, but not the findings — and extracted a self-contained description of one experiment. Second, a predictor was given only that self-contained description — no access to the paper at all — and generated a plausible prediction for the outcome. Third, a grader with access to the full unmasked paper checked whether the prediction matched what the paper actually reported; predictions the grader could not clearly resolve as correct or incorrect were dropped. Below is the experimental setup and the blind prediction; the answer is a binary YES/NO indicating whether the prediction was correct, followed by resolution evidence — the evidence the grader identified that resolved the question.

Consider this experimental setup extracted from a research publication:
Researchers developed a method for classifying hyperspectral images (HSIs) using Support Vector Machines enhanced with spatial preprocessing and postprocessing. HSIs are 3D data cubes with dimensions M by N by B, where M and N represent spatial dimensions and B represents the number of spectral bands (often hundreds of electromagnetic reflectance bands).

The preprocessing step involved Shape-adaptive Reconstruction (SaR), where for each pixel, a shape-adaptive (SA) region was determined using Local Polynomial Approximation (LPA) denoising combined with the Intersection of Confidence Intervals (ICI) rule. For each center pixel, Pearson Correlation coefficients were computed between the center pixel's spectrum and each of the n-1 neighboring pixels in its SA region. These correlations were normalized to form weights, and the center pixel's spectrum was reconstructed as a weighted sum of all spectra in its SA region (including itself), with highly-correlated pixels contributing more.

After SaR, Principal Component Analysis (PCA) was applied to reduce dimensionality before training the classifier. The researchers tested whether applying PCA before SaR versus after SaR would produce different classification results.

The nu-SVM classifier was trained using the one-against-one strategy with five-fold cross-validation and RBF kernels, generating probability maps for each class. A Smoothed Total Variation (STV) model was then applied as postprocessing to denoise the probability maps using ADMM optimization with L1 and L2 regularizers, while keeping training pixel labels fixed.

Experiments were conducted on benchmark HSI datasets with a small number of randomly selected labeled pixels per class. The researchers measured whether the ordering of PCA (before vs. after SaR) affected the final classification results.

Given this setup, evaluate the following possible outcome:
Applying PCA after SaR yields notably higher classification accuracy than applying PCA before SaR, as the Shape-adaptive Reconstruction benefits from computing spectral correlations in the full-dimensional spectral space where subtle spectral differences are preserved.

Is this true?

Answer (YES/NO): NO